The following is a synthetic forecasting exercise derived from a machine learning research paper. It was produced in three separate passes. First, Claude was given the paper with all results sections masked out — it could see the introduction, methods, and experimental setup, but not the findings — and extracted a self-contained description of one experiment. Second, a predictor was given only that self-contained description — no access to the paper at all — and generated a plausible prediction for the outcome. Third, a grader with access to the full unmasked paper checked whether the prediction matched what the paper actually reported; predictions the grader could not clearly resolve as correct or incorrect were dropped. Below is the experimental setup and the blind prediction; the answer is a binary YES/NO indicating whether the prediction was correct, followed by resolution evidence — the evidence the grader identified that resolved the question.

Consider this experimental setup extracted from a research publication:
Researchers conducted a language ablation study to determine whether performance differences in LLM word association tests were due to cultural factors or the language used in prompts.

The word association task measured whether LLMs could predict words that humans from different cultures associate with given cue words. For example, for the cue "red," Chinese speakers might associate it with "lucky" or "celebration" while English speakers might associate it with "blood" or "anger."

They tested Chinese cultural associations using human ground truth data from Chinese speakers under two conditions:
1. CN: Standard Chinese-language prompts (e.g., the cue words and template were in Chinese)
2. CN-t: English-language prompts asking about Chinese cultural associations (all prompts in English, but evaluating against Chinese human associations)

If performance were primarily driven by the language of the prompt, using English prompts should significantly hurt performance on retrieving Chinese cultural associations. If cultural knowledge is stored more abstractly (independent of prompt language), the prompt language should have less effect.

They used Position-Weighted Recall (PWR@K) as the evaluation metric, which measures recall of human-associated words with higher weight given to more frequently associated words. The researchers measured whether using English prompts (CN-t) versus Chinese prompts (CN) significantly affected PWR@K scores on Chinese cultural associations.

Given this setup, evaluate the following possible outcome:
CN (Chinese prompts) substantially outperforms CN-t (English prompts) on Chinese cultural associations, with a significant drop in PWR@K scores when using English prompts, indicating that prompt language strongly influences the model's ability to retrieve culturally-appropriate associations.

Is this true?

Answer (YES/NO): NO